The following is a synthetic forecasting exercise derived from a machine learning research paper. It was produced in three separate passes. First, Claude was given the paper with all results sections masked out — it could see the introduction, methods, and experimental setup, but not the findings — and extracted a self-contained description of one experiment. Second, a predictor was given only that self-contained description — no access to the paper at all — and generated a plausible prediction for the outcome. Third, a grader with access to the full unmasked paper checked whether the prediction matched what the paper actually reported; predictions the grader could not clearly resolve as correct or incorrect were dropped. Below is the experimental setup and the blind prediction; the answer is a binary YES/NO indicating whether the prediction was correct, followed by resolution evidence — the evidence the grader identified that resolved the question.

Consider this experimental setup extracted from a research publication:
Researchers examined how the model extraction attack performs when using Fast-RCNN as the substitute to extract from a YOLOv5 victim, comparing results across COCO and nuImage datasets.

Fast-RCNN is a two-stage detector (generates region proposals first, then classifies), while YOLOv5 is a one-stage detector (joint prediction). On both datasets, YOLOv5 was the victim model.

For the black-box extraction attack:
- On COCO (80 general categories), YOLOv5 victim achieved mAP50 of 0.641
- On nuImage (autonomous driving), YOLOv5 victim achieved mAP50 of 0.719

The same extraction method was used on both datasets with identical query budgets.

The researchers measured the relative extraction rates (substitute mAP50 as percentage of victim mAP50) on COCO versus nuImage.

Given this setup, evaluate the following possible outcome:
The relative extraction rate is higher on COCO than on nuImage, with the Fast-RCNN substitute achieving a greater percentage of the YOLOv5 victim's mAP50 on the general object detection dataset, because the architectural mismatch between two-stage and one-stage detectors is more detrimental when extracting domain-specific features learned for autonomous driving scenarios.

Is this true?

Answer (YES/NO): NO